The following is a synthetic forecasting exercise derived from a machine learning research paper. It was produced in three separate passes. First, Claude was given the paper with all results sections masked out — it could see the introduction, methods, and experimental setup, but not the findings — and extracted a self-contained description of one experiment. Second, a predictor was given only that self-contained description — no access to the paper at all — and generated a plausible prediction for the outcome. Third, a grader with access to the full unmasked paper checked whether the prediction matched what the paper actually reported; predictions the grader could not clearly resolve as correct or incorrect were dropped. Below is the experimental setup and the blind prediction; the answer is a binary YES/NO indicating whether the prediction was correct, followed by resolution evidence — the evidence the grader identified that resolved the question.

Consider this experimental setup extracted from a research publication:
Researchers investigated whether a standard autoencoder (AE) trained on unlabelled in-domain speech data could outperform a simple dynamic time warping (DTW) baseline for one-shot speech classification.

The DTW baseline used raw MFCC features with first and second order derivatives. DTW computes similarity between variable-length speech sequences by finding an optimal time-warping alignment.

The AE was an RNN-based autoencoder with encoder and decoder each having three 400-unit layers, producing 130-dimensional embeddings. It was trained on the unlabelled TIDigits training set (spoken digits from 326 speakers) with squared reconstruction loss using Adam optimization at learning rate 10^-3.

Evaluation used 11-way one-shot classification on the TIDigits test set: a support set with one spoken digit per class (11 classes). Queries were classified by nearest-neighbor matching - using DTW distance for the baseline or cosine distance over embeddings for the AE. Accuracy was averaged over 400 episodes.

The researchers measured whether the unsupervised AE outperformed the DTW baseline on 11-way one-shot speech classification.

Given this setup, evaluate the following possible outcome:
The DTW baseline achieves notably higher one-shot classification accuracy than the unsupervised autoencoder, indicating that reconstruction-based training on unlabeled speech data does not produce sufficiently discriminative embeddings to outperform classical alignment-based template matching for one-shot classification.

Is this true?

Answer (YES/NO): YES